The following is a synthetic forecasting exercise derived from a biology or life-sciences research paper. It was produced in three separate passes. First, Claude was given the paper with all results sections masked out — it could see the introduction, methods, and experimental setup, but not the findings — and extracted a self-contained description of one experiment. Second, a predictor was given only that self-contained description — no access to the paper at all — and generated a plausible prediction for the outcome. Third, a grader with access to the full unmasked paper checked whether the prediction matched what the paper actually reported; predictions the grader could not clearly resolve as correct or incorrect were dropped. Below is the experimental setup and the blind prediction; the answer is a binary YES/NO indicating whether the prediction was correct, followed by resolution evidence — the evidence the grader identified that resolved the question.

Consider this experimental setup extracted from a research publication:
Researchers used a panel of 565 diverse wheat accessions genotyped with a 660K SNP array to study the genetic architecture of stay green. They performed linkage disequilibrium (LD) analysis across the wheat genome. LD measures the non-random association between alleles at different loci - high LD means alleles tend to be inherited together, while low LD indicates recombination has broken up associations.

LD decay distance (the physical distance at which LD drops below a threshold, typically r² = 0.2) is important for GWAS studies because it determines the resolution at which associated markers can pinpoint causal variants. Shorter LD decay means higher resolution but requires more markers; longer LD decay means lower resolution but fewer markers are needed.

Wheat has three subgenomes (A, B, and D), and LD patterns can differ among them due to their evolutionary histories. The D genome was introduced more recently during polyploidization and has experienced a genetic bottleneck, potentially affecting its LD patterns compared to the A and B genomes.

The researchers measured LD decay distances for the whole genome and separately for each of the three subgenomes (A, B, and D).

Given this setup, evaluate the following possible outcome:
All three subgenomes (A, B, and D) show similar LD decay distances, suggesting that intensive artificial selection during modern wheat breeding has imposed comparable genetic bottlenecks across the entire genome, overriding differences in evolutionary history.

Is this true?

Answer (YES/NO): NO